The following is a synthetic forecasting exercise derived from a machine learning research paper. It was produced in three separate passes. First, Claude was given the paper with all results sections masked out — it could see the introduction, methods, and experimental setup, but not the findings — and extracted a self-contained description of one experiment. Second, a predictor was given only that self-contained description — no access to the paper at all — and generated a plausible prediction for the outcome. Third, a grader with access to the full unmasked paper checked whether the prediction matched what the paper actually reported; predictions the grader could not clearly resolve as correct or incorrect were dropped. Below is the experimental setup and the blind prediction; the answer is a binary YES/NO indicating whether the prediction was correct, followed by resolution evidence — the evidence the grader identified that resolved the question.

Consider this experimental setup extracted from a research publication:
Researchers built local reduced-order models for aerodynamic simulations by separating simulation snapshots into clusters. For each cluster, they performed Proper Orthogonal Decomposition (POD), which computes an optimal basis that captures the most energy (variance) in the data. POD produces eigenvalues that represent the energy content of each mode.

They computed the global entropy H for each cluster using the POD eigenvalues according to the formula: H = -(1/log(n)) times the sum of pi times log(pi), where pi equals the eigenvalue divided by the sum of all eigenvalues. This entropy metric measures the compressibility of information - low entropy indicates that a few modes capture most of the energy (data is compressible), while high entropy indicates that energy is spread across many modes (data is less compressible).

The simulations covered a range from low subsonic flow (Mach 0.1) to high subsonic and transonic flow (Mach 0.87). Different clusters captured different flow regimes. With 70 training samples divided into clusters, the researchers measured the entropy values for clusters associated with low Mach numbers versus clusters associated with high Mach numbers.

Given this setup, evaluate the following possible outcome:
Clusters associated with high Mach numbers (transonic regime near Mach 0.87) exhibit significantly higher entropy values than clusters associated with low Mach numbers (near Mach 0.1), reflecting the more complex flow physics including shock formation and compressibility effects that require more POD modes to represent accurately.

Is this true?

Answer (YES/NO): YES